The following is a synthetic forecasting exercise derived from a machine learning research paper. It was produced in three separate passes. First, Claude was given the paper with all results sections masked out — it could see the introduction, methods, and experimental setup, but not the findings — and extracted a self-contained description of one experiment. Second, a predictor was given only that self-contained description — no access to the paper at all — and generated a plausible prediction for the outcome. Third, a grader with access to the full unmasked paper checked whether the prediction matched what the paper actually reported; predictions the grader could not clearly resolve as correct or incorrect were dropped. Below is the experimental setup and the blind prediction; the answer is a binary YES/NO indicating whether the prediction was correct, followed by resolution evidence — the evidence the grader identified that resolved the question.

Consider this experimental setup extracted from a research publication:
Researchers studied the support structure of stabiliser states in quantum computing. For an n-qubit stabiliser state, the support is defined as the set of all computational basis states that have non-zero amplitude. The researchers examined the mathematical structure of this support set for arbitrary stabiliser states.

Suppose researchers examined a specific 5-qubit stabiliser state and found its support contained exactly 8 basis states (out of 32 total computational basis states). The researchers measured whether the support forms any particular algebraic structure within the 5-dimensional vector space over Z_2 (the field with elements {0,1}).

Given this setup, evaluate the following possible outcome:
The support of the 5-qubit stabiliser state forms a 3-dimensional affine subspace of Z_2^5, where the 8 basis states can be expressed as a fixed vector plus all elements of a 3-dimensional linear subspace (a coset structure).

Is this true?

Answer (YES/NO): YES